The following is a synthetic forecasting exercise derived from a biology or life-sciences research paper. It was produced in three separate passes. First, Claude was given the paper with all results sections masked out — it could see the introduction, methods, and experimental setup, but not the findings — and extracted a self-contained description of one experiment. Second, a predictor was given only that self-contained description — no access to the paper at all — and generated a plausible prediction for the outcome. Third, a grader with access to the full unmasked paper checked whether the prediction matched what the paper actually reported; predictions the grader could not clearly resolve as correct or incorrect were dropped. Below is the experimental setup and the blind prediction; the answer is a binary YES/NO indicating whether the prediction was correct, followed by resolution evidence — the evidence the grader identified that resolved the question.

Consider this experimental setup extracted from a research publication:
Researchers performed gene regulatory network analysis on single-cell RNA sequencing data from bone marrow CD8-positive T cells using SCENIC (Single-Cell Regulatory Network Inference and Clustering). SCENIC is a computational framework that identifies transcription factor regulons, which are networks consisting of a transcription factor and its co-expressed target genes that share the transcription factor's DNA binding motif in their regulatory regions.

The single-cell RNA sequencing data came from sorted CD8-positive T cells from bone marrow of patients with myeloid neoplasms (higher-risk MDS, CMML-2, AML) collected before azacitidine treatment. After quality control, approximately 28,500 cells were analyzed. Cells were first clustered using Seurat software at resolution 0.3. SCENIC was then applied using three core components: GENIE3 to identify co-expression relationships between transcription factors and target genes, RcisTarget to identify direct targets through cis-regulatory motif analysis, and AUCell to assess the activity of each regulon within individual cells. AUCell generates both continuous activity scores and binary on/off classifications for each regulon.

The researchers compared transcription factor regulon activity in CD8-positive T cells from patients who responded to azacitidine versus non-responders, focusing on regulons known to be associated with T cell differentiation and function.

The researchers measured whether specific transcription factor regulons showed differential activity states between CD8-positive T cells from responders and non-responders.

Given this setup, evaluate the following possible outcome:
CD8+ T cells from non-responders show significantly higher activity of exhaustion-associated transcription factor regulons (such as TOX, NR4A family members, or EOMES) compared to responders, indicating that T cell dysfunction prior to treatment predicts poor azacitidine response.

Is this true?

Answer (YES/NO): NO